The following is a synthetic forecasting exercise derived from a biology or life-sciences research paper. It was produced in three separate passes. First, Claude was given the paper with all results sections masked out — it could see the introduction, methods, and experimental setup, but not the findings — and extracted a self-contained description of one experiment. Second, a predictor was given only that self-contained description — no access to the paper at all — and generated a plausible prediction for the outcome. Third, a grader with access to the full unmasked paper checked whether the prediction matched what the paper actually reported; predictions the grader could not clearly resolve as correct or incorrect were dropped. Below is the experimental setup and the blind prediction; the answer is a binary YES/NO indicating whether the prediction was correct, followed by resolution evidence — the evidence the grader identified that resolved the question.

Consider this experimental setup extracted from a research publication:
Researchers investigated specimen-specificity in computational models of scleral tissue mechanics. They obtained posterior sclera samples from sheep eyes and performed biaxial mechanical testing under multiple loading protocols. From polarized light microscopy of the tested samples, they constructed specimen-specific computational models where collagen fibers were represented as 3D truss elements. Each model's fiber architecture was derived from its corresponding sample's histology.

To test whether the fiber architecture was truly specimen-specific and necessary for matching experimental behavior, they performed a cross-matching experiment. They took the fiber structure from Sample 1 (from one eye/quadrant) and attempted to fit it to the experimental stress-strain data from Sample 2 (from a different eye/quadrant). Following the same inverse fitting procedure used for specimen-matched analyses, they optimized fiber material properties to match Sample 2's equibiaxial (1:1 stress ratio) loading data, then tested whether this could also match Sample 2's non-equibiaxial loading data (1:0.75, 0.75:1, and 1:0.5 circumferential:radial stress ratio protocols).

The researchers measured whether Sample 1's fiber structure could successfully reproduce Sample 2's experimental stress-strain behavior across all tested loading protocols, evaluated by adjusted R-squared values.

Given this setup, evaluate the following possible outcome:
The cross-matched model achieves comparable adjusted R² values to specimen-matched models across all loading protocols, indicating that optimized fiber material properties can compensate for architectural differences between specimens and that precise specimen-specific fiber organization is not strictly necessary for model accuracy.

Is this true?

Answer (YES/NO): NO